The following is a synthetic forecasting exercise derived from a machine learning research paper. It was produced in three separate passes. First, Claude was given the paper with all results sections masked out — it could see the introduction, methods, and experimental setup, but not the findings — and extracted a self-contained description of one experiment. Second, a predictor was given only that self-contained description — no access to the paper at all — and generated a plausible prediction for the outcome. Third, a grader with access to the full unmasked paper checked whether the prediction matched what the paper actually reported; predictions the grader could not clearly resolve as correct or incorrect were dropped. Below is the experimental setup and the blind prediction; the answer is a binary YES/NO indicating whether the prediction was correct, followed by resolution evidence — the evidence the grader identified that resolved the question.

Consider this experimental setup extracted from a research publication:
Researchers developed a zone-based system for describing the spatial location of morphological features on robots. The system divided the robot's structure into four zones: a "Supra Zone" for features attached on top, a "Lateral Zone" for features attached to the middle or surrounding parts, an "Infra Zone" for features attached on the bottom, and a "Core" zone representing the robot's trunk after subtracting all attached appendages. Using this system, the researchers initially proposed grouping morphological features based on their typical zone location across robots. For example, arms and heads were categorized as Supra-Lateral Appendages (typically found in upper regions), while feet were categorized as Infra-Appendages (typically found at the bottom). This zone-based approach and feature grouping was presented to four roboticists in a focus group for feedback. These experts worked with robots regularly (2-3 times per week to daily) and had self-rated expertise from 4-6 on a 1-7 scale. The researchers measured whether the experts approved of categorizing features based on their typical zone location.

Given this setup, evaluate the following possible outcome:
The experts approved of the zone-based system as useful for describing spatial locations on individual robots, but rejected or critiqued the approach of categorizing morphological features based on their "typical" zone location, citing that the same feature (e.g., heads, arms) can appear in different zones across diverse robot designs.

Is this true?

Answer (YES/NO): YES